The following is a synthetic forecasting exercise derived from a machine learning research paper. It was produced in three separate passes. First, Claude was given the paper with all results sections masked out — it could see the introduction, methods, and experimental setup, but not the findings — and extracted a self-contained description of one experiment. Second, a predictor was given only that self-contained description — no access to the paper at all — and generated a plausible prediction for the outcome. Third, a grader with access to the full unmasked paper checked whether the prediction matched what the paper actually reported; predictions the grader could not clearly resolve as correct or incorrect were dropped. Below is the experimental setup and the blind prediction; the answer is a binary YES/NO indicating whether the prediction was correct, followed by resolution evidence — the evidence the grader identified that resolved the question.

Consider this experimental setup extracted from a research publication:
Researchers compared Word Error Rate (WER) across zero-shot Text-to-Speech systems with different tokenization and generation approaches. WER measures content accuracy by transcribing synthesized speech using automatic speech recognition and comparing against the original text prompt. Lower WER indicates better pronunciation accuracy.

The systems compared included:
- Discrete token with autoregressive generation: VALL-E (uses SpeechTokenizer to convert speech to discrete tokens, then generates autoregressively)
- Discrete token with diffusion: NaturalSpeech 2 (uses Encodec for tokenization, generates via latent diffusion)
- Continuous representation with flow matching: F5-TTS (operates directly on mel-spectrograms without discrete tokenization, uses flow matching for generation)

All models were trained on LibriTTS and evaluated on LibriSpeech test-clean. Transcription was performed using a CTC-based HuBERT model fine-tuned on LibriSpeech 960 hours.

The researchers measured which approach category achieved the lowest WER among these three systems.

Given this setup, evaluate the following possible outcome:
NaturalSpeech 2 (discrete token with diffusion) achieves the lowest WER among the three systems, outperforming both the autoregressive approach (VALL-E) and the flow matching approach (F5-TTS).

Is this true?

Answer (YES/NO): YES